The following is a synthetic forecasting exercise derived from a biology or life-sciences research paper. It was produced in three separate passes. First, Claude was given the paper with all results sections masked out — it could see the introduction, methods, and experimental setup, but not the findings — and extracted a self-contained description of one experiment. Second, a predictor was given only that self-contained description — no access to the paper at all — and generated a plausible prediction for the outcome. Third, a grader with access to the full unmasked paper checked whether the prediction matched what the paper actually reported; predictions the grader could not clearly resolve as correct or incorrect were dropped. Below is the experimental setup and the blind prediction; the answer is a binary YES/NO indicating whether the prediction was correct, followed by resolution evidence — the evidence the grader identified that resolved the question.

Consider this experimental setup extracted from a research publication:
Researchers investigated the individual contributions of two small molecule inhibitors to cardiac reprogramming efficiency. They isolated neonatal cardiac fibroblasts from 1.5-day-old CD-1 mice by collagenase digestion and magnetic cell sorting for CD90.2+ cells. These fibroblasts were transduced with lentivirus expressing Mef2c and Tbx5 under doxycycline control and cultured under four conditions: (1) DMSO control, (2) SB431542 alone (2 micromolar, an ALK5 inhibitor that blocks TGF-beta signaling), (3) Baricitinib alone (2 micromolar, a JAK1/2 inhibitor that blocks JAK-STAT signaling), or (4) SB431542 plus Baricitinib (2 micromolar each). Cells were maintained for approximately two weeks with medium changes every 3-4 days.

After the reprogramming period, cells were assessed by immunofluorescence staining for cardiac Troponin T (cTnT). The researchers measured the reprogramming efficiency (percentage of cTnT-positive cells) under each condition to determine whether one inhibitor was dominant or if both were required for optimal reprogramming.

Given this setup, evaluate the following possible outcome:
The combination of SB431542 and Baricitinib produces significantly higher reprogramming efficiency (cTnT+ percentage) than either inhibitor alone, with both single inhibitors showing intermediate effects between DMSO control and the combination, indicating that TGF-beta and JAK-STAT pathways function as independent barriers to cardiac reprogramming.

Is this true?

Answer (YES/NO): NO